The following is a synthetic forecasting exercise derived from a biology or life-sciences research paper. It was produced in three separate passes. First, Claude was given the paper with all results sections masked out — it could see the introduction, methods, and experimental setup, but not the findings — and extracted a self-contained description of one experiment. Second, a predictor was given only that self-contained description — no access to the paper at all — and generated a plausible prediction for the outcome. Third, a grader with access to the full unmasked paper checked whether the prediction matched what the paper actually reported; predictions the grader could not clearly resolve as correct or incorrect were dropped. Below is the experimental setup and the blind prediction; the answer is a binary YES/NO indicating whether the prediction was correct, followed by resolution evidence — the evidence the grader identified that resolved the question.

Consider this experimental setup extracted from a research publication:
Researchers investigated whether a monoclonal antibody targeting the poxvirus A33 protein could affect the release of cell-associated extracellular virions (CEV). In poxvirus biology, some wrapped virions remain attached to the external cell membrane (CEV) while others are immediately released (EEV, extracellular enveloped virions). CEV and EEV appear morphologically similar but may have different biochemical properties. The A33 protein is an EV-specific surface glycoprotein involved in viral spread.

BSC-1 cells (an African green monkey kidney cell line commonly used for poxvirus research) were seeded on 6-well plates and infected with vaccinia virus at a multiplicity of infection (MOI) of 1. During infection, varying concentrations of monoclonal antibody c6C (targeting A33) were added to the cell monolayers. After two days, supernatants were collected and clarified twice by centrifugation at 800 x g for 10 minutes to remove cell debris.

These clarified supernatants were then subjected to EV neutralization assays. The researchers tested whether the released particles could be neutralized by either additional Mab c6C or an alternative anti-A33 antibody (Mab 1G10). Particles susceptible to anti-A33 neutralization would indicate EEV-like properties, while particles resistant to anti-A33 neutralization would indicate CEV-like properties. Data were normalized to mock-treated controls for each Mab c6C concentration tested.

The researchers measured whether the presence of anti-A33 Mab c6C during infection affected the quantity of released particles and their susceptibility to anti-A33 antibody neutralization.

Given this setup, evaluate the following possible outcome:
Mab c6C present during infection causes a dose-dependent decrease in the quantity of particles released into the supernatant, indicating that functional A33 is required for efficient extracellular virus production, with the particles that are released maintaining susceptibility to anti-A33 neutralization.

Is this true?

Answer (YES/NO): NO